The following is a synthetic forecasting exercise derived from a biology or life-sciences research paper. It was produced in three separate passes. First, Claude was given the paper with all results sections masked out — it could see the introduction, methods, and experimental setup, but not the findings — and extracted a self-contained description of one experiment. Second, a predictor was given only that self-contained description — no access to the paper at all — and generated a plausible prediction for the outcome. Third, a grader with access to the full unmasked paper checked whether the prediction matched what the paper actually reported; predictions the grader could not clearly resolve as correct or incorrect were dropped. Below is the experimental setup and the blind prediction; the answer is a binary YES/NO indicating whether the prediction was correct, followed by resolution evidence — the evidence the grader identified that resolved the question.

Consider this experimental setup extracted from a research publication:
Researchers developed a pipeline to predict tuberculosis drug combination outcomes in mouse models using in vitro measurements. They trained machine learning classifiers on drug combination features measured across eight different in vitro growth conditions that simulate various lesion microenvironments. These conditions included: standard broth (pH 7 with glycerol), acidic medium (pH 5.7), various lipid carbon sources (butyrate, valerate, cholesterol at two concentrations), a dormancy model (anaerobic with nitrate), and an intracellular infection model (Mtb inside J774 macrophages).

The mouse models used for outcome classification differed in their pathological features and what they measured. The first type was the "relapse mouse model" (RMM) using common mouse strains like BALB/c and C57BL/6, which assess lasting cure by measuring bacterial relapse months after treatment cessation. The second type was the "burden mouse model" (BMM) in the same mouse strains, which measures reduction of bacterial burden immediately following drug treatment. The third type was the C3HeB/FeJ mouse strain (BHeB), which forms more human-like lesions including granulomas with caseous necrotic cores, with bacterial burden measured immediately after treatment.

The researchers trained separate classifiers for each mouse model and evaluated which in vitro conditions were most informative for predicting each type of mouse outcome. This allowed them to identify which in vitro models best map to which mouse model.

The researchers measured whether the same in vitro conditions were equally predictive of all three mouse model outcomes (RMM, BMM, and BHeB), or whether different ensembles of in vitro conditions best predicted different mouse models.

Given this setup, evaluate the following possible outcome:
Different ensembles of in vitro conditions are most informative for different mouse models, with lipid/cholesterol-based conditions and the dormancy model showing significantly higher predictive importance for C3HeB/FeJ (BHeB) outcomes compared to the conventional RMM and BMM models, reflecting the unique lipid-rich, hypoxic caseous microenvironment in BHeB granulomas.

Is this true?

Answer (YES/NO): NO